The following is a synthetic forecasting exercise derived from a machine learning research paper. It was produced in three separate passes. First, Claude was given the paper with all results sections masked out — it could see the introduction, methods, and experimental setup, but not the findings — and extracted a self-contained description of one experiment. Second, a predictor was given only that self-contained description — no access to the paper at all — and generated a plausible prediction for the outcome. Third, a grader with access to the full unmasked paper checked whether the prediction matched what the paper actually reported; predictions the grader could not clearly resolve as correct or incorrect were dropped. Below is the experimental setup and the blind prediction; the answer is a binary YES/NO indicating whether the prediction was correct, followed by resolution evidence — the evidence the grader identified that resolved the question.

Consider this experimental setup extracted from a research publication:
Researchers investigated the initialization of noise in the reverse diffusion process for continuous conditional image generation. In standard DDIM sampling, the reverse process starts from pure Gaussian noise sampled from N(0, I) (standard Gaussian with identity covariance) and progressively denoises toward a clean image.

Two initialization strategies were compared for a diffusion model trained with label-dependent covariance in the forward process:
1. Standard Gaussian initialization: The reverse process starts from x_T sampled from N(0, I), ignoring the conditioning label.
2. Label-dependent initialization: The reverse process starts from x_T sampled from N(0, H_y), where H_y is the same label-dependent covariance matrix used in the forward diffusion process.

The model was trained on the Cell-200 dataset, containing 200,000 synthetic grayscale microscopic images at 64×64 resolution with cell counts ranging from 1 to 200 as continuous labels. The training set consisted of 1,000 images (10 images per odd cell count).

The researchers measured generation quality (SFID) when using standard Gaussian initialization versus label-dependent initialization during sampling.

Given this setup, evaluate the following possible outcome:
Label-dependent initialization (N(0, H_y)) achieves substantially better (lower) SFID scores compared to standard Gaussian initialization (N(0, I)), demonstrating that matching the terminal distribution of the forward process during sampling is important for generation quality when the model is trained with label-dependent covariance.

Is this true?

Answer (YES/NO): NO